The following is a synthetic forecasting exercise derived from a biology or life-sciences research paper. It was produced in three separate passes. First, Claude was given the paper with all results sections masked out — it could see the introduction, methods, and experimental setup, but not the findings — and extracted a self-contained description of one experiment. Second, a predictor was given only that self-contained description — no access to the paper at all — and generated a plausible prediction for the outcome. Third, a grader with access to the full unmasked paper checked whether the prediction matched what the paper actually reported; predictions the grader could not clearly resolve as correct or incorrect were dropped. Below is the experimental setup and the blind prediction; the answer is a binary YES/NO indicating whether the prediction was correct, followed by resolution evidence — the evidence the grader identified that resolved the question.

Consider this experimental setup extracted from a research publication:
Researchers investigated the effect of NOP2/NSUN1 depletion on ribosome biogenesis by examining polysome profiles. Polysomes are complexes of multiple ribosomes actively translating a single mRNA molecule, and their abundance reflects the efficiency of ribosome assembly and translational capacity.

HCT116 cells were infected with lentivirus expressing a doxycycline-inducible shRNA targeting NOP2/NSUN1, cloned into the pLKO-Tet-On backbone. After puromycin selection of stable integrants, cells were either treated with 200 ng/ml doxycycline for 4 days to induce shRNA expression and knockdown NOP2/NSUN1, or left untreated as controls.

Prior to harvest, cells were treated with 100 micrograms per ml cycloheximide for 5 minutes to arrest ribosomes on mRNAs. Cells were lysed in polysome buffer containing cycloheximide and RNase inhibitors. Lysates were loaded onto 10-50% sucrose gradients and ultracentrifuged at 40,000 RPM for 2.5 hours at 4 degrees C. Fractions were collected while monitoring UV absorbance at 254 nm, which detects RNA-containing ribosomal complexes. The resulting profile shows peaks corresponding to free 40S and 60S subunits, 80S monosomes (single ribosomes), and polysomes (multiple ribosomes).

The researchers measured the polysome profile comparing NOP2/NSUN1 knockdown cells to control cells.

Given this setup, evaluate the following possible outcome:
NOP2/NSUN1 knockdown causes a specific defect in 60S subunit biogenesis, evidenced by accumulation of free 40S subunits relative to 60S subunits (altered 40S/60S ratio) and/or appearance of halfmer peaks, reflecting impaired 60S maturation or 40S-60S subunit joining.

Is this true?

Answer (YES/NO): YES